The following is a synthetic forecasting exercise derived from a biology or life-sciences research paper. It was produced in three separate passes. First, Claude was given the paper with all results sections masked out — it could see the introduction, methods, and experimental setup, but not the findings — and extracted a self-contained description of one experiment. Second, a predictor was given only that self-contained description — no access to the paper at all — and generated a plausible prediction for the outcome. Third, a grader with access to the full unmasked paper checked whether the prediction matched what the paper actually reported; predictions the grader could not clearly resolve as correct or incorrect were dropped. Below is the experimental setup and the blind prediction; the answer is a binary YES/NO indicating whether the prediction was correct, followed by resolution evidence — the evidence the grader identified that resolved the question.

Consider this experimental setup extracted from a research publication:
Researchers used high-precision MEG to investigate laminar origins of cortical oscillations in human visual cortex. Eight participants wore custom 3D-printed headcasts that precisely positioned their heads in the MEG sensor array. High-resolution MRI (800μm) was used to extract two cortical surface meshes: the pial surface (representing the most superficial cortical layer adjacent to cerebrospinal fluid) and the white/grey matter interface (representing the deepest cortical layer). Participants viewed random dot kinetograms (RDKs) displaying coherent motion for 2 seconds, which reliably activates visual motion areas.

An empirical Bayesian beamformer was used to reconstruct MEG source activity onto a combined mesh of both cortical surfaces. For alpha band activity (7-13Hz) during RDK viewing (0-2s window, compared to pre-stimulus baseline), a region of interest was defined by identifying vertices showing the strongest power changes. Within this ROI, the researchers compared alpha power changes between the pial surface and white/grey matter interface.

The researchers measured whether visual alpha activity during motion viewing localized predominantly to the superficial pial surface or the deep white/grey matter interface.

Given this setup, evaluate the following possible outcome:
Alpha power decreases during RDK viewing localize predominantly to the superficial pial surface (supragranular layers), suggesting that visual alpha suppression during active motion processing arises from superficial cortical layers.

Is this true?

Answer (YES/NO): NO